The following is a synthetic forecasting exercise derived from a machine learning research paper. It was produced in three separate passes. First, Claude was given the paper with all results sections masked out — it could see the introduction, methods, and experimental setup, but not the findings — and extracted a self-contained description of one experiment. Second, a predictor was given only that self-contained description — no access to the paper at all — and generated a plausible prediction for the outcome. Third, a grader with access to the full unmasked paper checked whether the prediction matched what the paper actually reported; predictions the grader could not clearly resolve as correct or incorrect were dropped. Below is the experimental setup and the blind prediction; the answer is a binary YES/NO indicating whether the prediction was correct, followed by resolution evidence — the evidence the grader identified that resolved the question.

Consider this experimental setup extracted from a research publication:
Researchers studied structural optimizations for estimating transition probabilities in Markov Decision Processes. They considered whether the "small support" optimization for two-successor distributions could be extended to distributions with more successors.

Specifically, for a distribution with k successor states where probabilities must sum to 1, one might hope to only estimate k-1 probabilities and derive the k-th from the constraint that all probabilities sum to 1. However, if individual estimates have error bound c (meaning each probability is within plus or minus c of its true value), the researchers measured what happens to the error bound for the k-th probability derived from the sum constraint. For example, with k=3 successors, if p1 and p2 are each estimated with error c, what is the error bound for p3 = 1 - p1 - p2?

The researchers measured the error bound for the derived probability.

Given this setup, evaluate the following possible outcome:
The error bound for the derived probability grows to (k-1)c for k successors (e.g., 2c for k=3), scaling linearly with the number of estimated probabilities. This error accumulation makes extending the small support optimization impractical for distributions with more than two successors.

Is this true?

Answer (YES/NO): YES